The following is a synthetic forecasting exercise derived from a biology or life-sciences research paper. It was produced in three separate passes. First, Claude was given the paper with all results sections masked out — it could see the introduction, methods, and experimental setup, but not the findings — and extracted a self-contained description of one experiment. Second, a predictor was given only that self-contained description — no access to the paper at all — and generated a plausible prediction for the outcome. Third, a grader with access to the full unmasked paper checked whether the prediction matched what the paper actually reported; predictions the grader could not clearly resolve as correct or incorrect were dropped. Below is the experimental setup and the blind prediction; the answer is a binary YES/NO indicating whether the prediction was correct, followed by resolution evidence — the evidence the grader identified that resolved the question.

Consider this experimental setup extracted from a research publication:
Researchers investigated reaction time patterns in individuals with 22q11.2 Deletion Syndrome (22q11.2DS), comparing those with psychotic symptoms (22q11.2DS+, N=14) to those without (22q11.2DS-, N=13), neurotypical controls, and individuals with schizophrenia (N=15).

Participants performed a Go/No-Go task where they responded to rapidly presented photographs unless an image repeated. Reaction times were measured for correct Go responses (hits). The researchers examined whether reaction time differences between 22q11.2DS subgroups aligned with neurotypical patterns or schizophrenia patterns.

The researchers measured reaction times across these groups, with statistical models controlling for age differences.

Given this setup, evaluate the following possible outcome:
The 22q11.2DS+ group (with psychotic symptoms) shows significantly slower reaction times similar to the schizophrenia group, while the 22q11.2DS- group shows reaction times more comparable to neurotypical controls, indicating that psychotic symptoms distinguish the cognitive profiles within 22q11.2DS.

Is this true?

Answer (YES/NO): NO